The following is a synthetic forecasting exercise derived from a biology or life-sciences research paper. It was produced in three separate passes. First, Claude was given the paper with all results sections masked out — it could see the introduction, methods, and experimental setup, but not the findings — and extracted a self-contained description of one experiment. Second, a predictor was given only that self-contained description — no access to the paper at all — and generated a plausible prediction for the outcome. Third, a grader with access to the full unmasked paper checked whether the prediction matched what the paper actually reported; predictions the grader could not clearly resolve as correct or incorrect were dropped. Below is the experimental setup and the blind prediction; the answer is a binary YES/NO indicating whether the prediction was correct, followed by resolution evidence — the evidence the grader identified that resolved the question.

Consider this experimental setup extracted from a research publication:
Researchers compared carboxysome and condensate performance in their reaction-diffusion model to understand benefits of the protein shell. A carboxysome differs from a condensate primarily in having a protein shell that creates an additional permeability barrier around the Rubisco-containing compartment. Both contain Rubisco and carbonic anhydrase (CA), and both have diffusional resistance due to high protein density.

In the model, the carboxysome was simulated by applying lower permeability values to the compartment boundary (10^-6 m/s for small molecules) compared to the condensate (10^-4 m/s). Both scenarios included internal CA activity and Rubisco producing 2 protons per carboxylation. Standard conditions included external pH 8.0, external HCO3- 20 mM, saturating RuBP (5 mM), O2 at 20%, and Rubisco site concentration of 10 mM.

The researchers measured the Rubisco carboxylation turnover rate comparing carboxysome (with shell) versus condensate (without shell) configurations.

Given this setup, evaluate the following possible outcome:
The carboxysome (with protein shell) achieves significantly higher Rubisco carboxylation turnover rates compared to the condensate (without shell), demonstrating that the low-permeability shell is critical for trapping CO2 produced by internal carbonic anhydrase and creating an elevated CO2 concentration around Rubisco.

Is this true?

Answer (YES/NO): YES